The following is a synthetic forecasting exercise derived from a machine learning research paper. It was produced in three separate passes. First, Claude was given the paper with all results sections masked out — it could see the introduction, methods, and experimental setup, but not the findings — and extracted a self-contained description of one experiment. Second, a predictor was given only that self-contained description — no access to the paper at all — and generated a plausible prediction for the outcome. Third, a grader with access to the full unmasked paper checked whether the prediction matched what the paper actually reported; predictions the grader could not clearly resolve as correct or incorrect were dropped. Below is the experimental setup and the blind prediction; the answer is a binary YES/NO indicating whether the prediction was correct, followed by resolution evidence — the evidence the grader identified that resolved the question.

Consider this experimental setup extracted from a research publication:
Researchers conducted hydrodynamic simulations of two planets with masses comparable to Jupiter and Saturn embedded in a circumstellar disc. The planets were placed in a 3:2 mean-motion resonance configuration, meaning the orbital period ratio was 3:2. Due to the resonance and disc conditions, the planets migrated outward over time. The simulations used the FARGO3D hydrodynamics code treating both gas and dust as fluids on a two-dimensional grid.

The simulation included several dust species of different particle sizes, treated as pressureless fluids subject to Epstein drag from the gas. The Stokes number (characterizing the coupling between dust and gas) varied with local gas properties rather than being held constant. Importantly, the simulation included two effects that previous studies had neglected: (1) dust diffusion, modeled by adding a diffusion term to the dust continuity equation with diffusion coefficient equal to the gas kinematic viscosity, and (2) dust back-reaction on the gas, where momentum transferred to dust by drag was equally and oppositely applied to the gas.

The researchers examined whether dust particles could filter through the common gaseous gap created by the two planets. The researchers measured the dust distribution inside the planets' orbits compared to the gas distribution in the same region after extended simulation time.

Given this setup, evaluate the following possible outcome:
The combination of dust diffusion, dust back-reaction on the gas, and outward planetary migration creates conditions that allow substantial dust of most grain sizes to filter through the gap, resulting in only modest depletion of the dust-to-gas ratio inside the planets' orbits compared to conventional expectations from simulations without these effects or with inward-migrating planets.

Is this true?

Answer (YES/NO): NO